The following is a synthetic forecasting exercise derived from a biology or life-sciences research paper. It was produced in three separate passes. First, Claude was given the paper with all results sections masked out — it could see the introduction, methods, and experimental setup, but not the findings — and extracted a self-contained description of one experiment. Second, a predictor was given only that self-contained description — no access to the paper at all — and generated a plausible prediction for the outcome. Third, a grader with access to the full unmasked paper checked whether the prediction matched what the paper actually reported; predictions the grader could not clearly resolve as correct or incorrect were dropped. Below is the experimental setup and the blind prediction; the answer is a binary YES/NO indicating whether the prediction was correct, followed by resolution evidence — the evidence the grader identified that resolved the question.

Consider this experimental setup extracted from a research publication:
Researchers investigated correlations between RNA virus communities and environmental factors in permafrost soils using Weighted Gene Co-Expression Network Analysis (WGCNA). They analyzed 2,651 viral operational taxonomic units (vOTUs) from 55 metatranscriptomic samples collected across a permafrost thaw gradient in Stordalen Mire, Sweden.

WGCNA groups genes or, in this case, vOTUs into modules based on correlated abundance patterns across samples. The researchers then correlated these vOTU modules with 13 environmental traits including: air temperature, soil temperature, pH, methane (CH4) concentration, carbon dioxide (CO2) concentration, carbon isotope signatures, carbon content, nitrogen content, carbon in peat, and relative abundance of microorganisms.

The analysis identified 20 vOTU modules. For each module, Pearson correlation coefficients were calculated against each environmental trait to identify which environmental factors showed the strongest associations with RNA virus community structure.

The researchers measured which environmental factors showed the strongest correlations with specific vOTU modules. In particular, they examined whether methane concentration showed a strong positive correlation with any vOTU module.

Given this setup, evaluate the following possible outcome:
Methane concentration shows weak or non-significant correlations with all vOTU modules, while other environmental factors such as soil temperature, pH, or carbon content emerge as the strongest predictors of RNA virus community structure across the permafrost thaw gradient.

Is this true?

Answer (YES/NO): NO